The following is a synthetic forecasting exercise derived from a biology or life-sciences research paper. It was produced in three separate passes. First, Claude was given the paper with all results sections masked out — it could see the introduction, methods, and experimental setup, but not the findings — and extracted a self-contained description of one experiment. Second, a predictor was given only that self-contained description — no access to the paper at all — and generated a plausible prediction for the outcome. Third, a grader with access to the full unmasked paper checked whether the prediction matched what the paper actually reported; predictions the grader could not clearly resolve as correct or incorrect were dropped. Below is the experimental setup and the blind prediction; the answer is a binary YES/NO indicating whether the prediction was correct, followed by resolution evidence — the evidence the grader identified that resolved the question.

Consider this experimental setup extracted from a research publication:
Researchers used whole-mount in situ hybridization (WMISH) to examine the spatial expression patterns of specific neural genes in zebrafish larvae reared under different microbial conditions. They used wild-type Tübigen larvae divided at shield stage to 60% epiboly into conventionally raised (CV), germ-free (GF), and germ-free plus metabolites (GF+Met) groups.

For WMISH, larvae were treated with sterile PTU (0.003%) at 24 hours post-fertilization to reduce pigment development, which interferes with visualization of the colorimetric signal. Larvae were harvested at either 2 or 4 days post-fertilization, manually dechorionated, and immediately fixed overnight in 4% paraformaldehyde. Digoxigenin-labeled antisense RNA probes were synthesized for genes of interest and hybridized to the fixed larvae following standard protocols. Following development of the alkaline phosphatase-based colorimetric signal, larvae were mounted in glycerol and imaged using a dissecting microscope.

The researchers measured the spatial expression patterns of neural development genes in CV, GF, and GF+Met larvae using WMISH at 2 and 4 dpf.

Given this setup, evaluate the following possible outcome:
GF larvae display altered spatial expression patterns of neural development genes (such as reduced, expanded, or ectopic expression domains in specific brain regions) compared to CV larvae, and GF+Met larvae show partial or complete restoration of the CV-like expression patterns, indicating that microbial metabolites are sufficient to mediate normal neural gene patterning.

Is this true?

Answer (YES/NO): YES